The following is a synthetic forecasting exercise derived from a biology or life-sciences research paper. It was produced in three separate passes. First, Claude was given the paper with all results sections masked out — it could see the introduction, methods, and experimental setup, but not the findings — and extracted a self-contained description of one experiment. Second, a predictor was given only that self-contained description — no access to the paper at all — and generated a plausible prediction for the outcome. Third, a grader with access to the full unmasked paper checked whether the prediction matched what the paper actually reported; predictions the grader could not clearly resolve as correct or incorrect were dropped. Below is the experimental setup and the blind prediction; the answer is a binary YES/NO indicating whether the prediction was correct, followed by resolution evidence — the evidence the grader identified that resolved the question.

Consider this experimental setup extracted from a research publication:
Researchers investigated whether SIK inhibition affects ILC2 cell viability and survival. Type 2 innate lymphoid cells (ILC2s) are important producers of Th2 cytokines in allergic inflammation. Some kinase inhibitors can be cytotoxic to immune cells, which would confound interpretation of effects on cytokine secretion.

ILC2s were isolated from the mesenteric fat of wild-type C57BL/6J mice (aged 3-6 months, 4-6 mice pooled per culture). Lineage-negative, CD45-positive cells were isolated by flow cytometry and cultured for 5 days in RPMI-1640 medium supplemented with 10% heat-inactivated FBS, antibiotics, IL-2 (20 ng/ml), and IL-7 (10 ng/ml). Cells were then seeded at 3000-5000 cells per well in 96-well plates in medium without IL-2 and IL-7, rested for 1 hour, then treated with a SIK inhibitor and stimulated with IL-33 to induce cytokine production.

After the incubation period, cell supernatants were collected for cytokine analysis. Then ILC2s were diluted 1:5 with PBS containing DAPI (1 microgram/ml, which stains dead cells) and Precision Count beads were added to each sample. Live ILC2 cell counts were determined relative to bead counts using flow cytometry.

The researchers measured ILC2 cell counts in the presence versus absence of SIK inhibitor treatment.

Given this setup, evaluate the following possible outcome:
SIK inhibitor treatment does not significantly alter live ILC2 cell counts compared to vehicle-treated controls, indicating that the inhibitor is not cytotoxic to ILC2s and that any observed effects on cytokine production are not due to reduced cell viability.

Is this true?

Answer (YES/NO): YES